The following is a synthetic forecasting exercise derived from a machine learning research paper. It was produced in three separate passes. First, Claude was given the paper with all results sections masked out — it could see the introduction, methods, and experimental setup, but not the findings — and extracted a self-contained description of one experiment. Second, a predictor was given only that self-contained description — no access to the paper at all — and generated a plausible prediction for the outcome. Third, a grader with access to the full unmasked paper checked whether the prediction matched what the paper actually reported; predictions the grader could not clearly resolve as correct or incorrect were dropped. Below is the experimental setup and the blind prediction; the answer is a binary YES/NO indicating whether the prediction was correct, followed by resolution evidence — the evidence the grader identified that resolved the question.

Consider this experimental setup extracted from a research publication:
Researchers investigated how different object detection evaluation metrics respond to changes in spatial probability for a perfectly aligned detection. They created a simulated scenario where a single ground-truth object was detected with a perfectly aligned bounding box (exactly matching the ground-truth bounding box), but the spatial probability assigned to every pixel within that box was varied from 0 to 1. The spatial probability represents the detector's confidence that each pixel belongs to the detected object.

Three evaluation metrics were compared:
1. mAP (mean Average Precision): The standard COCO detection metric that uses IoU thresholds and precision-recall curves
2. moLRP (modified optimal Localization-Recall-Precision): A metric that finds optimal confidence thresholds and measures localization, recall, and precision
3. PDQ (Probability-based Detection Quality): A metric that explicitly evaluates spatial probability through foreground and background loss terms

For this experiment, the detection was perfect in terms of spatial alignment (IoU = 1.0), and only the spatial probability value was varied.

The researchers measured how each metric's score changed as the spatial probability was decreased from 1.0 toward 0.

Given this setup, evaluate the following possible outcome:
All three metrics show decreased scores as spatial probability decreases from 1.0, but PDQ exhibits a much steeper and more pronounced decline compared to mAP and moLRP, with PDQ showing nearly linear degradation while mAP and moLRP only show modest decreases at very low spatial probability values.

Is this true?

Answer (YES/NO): NO